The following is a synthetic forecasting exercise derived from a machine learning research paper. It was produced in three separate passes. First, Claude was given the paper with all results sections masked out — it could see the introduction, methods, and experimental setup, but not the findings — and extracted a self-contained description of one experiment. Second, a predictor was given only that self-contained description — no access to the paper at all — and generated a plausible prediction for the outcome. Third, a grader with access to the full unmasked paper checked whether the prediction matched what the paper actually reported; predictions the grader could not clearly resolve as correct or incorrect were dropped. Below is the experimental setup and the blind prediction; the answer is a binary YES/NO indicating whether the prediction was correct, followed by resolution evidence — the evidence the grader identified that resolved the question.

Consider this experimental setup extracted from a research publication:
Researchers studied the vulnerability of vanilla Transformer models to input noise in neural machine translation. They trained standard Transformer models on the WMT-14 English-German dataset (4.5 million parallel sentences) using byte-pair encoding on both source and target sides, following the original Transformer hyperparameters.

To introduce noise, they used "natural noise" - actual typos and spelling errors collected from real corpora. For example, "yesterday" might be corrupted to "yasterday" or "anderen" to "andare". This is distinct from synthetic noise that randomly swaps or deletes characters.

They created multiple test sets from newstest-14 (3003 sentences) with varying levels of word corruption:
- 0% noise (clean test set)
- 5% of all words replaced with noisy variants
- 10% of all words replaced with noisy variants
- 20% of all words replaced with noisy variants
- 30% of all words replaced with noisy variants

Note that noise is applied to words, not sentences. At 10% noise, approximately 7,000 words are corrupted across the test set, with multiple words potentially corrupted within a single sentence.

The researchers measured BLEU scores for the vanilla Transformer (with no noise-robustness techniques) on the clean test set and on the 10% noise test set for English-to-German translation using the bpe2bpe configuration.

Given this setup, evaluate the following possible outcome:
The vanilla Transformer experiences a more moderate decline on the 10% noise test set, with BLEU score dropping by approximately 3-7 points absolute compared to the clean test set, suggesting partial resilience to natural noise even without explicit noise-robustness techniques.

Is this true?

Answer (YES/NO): YES